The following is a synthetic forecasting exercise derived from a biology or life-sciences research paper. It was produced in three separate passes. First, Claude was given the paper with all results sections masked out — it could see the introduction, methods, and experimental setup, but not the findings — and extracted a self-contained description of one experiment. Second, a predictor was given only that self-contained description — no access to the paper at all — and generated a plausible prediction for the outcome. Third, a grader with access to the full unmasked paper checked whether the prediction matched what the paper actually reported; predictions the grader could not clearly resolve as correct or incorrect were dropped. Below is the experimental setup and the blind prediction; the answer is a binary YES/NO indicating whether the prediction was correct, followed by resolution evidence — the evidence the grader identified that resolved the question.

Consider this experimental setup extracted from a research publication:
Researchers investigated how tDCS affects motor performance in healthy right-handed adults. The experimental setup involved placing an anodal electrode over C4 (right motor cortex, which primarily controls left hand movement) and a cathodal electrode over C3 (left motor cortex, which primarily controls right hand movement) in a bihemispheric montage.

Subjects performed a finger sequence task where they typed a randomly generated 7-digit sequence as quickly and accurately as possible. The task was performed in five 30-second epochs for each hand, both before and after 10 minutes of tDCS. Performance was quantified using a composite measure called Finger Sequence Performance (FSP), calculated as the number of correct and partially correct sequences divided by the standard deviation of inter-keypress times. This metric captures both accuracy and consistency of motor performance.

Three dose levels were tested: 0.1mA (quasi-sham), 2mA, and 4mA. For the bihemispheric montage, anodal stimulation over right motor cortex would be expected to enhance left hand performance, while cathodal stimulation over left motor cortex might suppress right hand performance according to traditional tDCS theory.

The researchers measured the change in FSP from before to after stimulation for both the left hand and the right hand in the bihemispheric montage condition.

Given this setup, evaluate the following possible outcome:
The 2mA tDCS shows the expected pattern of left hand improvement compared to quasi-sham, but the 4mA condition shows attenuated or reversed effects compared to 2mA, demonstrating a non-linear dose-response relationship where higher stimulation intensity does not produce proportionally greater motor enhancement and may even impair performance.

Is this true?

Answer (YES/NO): NO